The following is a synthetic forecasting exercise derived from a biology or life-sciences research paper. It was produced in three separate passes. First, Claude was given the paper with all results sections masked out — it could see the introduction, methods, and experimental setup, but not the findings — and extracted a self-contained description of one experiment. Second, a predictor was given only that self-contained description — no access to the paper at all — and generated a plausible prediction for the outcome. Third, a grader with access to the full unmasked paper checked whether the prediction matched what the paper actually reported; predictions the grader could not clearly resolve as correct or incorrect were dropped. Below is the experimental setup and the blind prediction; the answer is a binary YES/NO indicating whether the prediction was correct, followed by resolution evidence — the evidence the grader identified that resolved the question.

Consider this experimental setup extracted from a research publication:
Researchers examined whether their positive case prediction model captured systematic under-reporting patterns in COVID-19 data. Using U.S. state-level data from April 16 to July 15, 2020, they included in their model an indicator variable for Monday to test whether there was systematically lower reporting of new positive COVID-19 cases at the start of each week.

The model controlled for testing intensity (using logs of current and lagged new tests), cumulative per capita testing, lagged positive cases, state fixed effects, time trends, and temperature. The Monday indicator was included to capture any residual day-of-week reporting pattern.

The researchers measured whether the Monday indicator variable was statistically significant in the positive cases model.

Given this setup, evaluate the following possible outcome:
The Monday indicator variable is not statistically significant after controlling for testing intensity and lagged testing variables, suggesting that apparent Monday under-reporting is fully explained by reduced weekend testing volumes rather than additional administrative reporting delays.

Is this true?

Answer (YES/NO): NO